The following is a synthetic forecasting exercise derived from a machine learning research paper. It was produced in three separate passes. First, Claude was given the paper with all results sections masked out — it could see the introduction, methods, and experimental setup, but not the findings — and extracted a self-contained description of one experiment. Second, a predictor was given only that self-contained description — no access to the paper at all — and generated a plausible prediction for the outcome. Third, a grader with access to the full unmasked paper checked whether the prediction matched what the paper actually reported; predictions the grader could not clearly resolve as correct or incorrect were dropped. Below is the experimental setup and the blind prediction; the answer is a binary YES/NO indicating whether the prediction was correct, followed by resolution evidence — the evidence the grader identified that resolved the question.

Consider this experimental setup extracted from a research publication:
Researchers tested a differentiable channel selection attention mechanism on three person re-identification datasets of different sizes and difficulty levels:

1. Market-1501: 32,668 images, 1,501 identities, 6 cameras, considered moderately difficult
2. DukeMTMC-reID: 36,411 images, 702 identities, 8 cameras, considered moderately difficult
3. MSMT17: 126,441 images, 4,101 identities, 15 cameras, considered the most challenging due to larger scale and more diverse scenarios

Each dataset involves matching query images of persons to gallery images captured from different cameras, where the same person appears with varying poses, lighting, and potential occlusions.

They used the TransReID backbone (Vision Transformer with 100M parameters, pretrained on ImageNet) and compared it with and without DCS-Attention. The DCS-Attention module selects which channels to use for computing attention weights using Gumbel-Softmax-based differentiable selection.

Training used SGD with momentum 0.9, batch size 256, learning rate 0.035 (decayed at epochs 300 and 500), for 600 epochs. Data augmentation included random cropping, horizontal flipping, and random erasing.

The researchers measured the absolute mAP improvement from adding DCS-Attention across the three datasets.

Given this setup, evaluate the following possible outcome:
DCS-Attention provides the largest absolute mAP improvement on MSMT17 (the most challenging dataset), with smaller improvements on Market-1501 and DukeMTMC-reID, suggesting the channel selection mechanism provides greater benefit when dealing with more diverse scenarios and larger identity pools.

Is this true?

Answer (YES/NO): YES